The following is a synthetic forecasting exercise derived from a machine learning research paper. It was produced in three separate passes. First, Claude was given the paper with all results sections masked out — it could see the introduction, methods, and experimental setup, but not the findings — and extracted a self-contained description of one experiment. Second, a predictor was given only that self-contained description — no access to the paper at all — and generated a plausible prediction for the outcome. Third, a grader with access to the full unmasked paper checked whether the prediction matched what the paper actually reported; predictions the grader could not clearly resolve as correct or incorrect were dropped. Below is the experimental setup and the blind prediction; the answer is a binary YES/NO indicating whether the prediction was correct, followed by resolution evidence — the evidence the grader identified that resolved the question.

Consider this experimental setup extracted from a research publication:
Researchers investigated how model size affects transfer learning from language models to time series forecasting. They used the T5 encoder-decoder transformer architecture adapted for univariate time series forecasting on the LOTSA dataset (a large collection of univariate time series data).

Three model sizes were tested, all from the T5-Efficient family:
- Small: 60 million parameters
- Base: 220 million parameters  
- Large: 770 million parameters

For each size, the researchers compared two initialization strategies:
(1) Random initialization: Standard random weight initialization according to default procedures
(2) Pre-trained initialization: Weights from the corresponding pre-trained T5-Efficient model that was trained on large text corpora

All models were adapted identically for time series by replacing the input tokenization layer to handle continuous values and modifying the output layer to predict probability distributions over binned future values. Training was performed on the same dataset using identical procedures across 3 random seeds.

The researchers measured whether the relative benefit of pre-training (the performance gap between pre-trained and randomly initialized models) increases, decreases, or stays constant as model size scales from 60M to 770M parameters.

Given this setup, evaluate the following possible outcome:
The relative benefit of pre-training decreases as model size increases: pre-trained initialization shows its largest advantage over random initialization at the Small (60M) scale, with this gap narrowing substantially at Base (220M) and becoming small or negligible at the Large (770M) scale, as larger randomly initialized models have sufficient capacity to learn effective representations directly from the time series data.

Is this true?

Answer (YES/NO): NO